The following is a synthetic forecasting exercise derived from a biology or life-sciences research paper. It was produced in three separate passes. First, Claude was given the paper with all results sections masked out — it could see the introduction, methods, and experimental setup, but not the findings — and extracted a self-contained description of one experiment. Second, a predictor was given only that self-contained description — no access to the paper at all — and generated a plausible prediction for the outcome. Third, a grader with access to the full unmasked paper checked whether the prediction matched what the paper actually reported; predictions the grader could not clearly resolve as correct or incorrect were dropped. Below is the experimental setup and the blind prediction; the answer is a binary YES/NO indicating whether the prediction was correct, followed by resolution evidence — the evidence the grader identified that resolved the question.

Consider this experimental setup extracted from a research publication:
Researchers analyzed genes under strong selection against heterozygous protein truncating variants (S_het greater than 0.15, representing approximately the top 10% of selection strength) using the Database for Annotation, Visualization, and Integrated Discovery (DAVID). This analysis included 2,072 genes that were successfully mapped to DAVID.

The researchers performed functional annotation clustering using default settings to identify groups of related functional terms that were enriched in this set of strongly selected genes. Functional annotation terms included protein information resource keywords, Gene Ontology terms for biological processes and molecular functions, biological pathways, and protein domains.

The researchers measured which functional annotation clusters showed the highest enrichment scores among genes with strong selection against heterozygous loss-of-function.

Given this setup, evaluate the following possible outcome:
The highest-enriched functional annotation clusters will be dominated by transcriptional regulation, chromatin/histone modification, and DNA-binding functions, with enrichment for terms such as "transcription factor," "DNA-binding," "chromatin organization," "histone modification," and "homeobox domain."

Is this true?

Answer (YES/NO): NO